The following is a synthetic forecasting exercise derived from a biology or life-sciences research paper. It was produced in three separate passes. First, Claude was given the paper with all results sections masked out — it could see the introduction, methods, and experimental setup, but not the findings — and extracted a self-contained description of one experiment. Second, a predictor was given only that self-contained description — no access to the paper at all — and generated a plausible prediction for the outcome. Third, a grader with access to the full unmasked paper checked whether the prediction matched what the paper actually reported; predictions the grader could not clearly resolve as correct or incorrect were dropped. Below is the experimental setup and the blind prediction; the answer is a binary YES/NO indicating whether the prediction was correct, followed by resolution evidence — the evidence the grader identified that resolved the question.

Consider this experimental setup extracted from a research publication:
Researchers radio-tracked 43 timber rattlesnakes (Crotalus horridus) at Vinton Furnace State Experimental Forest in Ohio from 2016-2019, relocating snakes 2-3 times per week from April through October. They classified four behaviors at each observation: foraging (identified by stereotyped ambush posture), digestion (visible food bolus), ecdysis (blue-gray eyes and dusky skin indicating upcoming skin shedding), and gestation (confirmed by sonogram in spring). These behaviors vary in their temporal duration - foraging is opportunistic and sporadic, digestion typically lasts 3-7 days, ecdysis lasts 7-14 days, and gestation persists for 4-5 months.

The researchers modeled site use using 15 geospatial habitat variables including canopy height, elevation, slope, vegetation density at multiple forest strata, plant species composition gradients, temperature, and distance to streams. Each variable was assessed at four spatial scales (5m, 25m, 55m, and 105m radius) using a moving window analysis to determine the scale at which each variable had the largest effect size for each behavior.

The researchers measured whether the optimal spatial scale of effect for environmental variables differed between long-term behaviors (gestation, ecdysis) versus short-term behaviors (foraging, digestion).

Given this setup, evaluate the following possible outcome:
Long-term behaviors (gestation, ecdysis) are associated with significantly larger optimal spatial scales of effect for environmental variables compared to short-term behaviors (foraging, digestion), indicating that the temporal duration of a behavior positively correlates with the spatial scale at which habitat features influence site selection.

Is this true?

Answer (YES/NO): YES